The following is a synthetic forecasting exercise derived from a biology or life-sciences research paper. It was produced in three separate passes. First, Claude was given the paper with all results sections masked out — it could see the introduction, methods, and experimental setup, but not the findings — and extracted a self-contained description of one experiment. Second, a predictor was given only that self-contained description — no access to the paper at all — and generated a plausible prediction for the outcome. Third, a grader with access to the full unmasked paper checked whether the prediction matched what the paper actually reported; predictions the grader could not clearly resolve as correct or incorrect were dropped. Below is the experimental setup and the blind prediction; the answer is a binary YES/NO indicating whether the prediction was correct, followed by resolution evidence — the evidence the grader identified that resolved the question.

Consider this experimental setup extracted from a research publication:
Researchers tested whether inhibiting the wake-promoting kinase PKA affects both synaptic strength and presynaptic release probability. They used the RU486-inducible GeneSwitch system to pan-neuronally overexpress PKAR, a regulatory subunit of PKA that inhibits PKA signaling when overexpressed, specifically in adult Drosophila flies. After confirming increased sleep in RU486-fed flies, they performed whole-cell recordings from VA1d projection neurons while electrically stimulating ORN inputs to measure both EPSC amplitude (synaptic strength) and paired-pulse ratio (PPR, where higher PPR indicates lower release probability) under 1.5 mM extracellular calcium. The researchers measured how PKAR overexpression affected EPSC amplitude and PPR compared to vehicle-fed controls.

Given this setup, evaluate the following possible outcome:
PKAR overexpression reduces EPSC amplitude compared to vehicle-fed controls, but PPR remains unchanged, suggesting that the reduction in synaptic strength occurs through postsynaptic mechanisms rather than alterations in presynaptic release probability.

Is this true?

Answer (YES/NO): NO